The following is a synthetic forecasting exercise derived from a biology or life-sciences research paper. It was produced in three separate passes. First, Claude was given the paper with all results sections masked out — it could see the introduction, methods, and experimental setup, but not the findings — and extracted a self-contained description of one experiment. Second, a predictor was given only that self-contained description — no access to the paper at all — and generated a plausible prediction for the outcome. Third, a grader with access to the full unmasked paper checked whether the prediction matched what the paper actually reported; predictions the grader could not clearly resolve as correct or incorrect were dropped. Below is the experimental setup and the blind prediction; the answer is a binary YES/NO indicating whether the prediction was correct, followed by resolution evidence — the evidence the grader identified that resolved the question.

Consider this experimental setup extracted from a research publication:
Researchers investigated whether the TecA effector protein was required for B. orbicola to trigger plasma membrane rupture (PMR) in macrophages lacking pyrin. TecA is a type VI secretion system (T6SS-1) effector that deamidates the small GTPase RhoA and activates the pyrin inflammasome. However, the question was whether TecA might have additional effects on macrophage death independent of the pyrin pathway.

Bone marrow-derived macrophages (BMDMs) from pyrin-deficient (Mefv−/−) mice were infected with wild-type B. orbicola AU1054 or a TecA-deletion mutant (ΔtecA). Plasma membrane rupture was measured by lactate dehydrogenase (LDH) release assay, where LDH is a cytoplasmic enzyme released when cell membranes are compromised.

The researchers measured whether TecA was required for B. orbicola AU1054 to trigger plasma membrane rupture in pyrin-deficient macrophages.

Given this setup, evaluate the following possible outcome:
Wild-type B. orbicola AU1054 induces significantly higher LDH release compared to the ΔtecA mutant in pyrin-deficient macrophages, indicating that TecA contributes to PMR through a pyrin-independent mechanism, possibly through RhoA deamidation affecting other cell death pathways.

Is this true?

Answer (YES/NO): YES